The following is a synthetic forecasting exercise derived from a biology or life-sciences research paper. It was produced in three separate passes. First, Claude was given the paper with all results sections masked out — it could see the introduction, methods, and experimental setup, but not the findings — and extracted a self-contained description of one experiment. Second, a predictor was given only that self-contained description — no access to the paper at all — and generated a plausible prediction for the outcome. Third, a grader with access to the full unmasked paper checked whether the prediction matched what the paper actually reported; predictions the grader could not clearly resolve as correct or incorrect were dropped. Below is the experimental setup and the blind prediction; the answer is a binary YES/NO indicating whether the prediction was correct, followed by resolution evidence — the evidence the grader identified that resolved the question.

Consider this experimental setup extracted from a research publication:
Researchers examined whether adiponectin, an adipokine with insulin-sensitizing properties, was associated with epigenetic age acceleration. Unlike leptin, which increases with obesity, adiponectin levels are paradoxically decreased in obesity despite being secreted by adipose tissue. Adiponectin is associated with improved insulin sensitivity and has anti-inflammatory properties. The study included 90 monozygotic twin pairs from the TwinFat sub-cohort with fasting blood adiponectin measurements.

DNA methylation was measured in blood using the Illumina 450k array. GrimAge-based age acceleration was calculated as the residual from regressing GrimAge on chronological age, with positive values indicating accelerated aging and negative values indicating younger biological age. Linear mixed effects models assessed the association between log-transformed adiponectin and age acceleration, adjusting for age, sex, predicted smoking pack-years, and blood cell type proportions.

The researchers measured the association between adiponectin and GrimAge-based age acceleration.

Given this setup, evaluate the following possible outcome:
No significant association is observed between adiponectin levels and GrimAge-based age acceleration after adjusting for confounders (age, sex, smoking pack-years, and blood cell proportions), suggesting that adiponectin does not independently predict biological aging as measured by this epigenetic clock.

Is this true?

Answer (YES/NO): YES